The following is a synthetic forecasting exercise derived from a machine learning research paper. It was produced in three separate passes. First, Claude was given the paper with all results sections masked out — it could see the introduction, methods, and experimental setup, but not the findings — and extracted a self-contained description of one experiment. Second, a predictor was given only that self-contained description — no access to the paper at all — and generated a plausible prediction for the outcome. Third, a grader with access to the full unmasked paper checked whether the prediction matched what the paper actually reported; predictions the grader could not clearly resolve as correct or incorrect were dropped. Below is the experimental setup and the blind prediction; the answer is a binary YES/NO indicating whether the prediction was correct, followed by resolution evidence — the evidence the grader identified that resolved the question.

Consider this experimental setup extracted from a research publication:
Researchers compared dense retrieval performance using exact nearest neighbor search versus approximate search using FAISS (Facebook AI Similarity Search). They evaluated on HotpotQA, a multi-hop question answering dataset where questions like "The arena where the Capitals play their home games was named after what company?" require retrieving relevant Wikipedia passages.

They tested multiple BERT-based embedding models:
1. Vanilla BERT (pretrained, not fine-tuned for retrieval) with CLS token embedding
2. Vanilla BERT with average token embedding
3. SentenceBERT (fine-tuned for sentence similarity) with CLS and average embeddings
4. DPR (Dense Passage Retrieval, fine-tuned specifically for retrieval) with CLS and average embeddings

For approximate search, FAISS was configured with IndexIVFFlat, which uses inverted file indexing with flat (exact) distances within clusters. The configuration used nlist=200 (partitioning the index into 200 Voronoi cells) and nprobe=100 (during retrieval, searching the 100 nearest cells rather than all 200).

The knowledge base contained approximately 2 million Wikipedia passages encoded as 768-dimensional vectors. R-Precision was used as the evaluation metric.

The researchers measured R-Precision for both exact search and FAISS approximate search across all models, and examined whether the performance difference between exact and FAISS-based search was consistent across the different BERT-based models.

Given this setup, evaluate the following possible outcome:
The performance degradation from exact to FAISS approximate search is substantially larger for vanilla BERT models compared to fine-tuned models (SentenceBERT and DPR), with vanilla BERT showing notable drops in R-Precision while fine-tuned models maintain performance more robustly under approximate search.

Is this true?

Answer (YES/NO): NO